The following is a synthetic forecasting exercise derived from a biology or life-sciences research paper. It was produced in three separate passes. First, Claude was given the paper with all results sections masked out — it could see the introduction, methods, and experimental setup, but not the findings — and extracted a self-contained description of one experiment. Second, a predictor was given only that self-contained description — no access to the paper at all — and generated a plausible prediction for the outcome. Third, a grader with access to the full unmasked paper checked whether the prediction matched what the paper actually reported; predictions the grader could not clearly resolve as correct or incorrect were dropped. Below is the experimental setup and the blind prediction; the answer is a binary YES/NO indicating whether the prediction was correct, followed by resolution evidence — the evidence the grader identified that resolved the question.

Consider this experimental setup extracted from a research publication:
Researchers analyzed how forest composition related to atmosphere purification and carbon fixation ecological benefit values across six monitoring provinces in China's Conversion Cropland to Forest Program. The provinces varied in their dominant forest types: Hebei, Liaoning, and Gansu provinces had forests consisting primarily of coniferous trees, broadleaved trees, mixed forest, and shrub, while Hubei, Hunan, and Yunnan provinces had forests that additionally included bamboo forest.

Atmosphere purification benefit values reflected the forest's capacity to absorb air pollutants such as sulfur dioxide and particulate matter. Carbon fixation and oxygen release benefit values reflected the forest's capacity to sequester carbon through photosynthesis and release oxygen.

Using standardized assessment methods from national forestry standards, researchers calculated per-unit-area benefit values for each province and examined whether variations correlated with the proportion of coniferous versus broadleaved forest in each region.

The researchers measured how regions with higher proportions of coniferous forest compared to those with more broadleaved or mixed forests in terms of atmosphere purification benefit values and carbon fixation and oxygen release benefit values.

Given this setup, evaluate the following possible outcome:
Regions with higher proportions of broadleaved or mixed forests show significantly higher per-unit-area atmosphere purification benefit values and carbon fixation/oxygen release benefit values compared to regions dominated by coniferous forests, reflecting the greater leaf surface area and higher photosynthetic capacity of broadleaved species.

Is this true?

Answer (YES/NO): NO